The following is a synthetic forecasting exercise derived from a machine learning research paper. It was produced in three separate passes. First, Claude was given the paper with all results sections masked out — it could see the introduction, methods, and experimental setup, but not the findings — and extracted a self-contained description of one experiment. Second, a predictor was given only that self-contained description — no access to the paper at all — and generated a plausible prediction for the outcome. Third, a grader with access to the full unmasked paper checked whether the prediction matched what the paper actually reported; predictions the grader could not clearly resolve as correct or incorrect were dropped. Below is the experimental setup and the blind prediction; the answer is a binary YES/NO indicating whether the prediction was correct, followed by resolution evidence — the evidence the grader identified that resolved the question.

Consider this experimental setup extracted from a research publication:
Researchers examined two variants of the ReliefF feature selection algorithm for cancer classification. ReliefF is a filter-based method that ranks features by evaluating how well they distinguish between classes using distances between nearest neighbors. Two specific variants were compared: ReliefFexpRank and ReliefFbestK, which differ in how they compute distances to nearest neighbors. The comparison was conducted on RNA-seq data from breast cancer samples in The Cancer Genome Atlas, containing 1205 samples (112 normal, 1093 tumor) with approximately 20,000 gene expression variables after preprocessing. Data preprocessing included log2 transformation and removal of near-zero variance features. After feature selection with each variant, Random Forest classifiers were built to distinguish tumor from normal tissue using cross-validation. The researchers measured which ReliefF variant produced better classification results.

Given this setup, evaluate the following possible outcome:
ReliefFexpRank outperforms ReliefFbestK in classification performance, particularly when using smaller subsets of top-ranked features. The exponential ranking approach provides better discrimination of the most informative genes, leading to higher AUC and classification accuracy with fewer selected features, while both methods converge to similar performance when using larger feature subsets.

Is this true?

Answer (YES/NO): NO